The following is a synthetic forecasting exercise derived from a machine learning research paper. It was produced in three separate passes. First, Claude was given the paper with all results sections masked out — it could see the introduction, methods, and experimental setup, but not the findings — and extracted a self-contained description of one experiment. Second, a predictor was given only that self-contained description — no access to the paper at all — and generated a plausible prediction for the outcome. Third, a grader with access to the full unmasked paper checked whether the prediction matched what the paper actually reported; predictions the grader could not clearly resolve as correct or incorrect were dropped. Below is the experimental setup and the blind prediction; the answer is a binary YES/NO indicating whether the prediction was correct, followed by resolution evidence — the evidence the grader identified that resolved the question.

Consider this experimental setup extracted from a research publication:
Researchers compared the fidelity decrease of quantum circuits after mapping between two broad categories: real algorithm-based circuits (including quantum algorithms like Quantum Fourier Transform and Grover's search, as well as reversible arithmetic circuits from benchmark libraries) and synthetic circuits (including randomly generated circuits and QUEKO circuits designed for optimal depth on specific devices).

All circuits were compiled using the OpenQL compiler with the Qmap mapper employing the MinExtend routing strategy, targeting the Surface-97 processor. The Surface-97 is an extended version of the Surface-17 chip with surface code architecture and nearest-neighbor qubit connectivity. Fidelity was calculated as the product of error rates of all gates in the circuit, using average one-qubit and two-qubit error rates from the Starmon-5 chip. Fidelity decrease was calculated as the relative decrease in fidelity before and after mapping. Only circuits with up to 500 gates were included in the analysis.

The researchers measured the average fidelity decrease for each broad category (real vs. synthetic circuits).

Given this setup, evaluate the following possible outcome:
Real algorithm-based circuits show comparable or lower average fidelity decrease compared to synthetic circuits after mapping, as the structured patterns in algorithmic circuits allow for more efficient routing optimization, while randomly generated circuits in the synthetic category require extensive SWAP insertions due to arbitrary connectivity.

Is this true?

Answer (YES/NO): YES